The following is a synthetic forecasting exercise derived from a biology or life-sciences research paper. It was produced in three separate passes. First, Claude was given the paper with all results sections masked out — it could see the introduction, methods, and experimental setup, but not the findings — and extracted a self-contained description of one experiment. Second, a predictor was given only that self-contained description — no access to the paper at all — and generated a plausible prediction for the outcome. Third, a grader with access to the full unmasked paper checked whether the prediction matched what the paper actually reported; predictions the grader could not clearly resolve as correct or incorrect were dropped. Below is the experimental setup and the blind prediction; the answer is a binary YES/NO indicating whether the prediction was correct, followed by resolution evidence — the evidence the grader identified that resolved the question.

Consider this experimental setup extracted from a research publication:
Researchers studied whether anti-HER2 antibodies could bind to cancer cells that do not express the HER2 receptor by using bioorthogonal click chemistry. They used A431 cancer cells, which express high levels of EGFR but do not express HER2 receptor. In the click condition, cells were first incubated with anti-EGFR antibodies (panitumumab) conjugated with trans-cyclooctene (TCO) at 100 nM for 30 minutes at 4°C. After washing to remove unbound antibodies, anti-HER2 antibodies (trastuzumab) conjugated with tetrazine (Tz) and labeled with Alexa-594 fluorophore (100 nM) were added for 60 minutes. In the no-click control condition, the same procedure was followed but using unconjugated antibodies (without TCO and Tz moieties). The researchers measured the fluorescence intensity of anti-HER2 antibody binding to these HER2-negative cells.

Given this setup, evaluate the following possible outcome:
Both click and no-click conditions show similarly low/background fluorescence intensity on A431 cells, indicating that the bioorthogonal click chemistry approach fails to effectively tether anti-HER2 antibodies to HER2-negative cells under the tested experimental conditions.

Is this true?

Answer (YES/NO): NO